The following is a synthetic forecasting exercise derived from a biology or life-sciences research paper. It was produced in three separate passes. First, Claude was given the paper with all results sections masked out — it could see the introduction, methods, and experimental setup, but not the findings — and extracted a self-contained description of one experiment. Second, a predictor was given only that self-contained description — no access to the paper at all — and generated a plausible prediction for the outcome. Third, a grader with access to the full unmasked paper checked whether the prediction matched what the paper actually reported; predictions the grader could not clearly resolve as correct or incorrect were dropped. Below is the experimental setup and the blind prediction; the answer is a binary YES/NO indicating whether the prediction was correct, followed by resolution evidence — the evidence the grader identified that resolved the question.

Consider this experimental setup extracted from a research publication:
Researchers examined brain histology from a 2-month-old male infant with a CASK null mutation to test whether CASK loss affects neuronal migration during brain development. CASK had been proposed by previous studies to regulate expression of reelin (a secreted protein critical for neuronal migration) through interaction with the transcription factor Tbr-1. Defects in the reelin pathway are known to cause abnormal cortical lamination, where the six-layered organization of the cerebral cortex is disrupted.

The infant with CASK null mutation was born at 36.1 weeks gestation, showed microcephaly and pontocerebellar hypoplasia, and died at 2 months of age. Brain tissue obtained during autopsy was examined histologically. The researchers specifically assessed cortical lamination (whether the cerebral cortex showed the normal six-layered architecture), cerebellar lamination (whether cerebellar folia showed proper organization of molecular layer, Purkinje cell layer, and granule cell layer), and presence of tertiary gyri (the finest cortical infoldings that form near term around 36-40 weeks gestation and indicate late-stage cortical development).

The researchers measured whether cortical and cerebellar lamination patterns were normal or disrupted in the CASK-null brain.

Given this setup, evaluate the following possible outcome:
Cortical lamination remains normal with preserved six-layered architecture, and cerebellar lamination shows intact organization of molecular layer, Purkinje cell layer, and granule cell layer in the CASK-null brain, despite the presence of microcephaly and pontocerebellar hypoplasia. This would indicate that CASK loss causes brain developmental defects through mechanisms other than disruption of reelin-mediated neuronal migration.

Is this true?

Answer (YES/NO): YES